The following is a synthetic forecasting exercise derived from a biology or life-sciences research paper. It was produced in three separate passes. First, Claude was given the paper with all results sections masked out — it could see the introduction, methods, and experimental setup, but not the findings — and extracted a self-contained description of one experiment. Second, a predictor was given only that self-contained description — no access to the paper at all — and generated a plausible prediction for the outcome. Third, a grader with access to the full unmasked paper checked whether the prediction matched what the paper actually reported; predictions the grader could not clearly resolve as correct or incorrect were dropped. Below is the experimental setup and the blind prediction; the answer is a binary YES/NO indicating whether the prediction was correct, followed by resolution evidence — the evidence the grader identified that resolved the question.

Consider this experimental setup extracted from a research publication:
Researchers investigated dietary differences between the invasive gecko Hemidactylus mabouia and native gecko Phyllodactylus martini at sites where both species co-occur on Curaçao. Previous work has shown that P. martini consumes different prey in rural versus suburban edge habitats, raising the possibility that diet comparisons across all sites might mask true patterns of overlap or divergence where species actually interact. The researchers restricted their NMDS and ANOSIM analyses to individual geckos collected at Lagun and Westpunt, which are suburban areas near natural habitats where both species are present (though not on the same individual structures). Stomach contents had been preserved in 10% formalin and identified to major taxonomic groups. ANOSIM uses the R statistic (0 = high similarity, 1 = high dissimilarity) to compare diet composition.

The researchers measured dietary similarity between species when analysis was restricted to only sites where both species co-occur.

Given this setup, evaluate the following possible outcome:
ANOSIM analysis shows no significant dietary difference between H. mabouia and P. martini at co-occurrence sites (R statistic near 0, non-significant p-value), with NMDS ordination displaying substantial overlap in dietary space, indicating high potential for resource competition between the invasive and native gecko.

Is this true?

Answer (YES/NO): NO